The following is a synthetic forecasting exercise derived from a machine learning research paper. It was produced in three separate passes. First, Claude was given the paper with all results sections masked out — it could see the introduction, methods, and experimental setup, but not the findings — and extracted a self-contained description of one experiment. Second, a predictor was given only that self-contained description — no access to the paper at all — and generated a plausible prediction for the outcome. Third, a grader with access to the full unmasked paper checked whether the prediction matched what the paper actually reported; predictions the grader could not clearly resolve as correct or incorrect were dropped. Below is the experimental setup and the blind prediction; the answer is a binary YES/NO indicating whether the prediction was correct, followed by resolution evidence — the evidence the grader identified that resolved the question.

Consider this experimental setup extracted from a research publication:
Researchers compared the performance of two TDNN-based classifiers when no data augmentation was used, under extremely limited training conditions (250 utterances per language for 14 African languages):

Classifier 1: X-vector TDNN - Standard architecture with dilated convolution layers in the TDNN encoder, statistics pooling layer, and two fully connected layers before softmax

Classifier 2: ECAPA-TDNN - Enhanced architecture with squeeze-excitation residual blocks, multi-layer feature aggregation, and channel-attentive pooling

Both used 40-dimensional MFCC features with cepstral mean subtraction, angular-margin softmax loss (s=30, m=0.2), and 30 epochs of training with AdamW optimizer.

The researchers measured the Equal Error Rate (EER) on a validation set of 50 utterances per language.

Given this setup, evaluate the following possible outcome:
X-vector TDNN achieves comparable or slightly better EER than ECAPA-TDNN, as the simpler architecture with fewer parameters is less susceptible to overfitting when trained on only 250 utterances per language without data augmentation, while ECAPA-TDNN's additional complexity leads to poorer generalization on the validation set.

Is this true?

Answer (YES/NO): NO